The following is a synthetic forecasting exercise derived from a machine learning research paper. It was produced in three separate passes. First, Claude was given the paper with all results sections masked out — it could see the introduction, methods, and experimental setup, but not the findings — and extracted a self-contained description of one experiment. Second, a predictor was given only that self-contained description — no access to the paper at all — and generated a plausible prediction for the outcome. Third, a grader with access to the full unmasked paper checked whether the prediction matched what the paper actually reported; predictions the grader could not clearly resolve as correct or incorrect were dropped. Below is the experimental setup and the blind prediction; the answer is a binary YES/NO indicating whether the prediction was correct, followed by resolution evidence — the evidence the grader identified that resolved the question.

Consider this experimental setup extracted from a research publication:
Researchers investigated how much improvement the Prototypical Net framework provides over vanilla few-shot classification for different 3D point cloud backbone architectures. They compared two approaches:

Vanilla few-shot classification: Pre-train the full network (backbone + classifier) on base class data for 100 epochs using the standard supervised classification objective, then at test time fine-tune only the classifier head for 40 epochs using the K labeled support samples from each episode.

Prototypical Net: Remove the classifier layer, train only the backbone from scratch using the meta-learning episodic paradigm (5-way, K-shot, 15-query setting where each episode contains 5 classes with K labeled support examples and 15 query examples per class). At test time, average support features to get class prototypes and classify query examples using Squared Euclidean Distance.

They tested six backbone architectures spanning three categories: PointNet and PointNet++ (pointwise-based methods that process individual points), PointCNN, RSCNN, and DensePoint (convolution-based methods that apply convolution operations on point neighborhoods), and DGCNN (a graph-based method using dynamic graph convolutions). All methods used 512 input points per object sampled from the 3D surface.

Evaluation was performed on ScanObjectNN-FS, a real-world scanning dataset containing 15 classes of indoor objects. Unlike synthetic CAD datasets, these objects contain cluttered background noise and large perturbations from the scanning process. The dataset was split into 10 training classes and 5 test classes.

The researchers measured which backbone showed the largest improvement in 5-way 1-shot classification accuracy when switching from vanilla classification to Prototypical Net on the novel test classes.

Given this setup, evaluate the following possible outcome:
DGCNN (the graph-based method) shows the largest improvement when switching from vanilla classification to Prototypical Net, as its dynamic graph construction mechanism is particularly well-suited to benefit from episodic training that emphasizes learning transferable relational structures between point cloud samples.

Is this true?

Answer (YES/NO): NO